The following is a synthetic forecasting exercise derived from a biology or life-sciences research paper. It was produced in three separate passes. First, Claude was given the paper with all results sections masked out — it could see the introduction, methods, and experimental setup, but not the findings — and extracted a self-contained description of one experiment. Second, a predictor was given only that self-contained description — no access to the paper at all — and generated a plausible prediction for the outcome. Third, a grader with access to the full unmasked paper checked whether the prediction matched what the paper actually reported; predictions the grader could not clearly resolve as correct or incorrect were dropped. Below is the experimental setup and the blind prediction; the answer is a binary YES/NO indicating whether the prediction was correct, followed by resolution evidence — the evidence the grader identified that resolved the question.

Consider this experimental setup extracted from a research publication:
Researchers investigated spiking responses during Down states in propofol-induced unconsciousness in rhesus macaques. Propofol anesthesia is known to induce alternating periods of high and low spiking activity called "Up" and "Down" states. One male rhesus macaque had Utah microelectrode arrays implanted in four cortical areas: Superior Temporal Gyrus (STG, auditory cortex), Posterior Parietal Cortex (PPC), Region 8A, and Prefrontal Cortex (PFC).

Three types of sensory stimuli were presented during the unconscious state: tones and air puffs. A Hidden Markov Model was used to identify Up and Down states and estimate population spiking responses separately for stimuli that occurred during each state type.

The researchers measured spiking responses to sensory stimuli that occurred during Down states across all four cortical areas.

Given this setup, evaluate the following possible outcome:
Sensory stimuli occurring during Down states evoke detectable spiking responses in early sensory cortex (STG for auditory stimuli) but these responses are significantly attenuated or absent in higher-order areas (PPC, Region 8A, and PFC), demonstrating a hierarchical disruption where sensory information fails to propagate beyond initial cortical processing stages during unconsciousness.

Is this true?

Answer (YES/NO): NO